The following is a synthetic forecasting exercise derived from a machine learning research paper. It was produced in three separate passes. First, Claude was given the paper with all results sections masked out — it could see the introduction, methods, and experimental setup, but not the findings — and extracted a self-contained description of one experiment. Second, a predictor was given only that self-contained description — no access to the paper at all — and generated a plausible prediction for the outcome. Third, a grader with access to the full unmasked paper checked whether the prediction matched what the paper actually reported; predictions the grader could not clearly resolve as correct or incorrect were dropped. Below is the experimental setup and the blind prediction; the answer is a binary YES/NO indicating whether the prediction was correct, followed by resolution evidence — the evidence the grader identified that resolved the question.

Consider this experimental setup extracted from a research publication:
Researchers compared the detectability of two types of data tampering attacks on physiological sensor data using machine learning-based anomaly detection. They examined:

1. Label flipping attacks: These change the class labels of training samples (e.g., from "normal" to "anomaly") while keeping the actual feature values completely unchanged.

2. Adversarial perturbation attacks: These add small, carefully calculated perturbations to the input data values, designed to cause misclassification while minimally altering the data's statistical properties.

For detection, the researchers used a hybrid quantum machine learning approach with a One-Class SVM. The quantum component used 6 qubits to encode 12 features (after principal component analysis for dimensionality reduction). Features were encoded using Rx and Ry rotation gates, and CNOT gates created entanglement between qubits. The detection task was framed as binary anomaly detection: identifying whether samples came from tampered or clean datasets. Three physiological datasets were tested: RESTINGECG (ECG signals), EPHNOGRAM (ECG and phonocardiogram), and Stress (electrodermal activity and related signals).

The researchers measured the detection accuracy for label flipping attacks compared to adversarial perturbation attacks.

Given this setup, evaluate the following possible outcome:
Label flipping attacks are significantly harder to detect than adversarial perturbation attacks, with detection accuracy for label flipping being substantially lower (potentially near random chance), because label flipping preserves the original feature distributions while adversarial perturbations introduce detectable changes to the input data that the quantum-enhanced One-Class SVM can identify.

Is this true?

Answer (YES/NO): NO